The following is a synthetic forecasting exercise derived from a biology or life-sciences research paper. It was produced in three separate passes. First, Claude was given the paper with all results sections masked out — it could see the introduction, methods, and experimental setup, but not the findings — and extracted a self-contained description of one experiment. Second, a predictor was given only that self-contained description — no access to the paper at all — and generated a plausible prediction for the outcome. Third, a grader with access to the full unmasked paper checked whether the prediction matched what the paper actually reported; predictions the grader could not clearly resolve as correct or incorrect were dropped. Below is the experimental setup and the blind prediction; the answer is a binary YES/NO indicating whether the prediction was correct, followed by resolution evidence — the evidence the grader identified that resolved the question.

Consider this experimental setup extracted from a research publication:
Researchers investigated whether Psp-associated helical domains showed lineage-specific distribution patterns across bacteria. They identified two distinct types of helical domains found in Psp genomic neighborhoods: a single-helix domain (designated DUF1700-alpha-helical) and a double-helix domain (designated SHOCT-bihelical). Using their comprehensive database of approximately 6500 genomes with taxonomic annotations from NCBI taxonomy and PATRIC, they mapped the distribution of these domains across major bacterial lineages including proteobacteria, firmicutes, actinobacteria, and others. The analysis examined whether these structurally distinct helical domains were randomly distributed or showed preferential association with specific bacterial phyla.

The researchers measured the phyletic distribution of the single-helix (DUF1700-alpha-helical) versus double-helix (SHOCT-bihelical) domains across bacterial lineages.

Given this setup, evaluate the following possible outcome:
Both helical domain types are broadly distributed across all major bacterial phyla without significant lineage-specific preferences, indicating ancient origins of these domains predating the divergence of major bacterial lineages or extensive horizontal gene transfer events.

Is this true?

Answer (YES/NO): NO